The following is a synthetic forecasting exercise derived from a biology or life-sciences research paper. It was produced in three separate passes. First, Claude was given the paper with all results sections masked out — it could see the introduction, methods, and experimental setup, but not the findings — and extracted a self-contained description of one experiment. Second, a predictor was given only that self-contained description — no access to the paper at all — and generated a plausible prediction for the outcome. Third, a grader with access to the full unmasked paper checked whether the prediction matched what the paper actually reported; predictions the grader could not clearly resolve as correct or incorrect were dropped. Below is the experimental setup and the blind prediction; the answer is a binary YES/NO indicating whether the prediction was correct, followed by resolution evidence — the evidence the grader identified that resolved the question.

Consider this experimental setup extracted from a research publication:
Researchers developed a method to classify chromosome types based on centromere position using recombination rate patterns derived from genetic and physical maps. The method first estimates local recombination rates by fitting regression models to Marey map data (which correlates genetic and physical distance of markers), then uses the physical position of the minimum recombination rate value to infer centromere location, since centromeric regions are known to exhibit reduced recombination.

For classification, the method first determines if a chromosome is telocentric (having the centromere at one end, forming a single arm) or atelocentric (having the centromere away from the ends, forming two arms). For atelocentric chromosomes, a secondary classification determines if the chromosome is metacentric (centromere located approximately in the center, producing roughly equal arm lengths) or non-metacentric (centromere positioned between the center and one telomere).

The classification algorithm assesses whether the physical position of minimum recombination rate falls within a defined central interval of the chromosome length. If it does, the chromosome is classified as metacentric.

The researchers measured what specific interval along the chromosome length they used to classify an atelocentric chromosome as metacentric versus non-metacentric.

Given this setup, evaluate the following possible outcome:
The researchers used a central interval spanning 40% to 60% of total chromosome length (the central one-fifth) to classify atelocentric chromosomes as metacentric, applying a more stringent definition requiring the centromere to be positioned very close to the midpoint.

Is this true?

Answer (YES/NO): YES